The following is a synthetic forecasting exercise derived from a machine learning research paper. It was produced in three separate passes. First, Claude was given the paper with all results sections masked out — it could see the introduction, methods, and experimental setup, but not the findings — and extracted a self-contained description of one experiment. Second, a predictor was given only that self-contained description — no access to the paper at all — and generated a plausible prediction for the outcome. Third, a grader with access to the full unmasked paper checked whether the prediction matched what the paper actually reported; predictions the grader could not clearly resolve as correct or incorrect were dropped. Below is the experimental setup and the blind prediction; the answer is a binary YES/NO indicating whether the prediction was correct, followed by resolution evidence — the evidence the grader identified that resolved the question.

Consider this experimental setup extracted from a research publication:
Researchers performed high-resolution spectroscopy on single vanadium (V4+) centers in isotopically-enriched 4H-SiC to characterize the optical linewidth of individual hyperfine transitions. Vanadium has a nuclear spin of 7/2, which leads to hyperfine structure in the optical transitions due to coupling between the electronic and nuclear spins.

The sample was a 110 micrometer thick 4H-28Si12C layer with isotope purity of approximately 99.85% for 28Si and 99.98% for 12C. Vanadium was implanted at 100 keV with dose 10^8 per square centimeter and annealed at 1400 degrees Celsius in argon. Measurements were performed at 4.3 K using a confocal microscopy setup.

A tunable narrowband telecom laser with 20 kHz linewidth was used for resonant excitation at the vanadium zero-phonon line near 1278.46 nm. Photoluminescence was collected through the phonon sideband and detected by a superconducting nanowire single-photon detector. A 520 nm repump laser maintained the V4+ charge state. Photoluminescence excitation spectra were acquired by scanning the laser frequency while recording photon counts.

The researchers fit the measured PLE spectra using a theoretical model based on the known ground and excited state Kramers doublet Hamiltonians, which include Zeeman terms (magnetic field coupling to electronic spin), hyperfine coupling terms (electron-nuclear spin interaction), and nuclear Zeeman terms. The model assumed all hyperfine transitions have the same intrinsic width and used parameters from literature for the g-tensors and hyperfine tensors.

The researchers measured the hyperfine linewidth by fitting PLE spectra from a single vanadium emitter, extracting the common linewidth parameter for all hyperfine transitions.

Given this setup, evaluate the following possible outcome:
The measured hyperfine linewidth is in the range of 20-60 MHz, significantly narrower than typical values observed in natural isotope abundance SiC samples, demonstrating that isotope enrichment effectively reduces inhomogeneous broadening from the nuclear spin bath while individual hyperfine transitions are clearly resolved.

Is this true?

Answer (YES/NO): NO